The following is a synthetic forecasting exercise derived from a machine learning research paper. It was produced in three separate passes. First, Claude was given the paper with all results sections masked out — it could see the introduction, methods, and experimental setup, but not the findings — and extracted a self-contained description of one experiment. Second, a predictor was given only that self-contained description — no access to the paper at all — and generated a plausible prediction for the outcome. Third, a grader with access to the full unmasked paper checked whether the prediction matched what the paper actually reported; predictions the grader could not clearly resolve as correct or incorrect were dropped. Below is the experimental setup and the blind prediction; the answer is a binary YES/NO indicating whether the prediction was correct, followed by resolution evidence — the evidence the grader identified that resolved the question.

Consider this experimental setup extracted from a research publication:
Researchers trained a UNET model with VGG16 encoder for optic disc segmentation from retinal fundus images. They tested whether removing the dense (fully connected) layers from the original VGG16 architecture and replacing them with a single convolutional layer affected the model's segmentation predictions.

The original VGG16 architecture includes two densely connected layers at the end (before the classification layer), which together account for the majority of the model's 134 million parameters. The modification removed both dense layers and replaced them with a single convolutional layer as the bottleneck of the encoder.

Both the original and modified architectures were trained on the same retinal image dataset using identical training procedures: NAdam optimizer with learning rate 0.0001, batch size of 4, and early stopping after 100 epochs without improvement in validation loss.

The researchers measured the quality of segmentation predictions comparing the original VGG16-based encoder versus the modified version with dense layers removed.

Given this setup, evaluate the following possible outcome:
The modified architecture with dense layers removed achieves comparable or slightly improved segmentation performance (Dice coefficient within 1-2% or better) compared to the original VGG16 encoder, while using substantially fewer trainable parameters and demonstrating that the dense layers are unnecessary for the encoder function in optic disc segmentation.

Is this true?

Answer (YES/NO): YES